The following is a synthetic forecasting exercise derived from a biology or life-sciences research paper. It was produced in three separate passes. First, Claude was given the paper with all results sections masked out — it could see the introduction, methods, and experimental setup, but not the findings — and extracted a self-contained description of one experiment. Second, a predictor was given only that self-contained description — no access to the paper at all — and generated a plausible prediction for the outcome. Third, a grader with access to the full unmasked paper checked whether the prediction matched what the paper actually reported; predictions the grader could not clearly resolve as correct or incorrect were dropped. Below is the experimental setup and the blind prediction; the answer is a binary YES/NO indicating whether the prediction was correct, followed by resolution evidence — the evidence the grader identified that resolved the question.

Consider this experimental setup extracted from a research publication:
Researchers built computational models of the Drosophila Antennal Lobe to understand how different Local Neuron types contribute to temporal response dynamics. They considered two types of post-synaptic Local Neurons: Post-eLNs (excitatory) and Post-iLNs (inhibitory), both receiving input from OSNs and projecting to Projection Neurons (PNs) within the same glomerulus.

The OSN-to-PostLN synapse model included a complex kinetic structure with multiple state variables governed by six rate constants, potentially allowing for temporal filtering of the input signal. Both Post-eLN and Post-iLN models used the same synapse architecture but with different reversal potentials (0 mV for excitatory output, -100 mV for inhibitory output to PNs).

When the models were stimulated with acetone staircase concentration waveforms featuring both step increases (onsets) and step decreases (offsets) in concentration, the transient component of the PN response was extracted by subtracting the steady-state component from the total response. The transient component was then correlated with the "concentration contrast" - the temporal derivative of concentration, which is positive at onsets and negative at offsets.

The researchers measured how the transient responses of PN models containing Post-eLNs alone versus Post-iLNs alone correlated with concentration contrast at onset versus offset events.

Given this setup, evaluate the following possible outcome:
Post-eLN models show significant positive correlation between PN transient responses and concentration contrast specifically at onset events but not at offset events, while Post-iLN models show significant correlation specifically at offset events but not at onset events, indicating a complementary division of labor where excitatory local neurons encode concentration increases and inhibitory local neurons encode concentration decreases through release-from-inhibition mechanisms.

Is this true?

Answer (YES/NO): NO